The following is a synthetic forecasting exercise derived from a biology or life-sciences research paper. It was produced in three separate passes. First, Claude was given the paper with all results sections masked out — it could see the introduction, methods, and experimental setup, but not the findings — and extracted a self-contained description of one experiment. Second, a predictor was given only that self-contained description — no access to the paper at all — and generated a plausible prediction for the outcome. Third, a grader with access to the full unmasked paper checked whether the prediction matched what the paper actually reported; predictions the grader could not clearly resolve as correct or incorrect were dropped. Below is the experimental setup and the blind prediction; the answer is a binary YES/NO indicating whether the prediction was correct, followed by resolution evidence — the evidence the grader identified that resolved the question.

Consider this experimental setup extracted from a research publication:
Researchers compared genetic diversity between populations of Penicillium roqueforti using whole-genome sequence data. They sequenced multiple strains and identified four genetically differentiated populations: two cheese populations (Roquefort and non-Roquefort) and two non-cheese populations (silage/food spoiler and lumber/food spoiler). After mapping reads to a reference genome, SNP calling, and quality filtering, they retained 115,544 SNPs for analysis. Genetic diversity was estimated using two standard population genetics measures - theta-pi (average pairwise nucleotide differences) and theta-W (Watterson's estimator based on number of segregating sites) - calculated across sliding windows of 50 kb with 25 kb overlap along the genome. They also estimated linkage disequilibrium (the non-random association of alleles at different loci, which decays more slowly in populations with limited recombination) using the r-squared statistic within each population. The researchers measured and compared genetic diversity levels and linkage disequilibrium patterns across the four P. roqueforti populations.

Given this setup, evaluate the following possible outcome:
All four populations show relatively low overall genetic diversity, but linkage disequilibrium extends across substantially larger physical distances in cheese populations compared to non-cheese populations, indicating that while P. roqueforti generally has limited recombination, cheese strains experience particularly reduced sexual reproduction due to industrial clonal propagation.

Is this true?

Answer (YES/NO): NO